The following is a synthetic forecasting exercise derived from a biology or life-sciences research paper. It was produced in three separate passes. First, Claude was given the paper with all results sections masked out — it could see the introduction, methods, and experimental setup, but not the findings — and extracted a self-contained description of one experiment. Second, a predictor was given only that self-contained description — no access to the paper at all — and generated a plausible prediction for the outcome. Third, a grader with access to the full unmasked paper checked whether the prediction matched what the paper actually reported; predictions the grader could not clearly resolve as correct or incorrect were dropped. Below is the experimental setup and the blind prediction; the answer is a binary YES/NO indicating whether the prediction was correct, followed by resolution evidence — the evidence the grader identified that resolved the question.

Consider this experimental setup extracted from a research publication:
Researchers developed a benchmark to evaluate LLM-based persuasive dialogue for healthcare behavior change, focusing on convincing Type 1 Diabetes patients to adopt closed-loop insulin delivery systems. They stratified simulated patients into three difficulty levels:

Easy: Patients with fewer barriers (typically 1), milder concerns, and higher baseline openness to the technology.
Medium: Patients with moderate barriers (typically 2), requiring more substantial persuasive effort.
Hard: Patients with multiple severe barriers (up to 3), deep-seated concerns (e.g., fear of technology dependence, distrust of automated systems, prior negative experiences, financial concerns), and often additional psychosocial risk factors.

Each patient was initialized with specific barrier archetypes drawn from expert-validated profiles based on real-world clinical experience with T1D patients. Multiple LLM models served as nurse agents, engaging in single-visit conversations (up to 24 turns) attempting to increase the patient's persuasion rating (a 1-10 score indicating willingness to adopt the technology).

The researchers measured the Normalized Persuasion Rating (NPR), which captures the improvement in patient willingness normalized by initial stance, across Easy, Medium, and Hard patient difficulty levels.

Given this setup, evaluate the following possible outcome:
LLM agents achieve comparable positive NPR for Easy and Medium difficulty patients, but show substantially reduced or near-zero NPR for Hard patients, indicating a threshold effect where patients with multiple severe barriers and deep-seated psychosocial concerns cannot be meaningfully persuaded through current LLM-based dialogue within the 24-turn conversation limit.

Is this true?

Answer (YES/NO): NO